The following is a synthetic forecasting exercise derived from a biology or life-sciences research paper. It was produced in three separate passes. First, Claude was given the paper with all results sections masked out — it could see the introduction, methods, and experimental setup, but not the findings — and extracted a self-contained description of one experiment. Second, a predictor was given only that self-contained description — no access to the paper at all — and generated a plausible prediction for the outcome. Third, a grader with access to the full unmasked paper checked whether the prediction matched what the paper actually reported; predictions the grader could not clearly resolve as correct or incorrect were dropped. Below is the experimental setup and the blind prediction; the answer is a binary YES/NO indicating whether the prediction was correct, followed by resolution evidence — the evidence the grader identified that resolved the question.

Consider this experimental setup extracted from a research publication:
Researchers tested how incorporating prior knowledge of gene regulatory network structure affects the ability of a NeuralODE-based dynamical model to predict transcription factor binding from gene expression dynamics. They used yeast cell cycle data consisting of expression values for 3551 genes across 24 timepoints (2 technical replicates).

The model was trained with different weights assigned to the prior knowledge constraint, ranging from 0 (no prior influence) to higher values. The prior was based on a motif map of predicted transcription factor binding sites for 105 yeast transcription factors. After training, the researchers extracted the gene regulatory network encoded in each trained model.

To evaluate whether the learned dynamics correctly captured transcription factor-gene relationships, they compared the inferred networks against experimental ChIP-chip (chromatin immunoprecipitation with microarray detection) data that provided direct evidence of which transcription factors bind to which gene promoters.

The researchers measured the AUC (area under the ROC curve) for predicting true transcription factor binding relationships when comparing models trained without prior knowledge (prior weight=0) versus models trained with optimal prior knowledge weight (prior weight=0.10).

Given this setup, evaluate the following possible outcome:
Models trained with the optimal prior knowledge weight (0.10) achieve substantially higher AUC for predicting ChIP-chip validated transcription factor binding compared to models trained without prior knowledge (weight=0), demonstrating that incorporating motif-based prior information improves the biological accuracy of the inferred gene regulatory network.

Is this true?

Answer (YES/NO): YES